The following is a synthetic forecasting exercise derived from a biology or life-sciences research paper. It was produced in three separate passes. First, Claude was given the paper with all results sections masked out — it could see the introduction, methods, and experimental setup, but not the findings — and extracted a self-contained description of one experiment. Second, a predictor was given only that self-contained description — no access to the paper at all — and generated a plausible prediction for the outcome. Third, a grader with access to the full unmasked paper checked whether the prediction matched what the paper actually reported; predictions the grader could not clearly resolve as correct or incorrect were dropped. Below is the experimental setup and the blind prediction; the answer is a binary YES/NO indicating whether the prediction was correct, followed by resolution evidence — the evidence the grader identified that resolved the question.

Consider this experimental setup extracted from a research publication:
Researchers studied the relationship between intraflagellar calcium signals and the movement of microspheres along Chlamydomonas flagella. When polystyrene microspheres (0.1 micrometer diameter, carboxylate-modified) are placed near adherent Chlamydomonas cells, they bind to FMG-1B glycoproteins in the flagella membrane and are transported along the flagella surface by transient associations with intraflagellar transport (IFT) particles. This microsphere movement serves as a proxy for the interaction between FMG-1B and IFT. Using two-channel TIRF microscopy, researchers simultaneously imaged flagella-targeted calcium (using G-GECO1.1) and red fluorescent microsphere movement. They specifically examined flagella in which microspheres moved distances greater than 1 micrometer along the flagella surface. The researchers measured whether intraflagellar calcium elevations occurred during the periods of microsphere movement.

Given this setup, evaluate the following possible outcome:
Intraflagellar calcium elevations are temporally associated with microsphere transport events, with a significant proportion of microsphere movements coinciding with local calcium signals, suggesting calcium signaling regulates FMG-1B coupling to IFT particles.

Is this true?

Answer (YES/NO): NO